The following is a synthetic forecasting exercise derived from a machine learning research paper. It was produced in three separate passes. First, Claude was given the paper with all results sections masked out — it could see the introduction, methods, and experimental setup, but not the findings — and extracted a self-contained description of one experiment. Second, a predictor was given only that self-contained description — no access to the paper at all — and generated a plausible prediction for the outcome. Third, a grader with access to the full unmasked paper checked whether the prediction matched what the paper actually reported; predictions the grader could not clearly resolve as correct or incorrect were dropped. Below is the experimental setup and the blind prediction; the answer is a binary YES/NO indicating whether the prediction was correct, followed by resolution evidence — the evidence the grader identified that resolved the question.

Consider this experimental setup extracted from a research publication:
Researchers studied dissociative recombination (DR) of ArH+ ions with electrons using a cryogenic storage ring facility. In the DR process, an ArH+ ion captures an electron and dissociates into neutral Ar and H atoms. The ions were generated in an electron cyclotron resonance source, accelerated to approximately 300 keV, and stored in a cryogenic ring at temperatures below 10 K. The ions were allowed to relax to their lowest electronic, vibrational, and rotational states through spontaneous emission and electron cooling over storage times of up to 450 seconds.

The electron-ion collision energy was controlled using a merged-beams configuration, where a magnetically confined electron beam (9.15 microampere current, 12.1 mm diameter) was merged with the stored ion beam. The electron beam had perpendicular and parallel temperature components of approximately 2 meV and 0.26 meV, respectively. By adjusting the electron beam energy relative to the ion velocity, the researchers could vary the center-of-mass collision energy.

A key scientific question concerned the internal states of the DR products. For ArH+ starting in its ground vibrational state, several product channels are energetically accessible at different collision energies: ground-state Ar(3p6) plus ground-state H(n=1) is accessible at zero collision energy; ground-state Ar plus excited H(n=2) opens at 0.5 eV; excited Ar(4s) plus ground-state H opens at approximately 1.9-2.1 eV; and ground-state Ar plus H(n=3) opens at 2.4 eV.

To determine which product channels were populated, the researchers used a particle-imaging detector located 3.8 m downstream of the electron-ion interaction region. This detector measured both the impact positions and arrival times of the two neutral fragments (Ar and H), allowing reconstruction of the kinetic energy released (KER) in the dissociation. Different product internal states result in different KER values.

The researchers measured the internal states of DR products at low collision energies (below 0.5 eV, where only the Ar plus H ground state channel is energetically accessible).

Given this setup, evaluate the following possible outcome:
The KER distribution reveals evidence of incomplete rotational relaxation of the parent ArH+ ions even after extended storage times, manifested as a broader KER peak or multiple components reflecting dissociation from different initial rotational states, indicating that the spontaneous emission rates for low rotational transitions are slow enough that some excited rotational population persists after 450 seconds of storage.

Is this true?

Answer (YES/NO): NO